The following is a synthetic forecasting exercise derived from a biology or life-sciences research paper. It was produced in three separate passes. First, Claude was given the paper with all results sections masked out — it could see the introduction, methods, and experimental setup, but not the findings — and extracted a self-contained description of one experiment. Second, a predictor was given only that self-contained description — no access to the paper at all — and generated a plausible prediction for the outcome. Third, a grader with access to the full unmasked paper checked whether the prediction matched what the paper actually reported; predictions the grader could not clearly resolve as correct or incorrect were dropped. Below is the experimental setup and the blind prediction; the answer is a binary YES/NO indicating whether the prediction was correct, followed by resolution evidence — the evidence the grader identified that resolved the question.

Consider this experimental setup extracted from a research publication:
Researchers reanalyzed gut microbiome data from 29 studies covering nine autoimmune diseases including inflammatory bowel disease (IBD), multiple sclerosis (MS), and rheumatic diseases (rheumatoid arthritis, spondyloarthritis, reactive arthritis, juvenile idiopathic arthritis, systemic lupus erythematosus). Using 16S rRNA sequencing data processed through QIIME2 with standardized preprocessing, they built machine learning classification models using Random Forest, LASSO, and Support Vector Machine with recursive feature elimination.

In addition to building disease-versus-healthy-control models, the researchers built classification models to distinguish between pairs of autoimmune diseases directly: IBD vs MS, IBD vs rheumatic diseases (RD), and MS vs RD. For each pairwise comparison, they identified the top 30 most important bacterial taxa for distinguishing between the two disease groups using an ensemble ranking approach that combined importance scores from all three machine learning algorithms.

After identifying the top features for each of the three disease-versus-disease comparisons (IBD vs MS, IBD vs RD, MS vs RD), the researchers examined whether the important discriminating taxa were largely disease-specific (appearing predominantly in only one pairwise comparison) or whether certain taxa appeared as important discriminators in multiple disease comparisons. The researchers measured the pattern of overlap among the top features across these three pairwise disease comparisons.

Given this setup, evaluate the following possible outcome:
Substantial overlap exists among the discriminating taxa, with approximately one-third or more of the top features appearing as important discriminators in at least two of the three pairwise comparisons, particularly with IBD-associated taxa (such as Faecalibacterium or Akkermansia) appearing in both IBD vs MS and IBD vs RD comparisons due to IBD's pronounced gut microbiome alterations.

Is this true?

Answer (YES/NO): NO